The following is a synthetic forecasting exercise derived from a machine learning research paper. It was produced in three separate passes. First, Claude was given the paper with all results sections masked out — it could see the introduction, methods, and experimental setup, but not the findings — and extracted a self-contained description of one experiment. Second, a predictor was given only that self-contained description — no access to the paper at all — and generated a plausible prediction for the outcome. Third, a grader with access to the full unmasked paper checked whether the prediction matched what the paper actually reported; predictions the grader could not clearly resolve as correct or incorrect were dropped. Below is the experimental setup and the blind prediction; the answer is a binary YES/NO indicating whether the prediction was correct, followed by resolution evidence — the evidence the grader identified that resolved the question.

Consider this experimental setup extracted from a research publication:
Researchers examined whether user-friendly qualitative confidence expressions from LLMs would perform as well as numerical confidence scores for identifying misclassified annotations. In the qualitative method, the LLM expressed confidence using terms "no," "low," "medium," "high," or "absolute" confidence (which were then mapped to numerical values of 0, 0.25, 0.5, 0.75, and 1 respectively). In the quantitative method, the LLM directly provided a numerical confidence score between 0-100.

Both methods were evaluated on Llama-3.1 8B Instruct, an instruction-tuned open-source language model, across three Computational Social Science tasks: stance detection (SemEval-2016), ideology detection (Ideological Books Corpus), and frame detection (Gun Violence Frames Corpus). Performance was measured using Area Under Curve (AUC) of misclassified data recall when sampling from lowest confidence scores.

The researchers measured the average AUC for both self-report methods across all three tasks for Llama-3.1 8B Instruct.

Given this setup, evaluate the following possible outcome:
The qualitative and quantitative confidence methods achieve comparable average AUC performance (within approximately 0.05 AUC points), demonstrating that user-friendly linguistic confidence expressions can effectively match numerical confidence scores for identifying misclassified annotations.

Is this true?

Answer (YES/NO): NO